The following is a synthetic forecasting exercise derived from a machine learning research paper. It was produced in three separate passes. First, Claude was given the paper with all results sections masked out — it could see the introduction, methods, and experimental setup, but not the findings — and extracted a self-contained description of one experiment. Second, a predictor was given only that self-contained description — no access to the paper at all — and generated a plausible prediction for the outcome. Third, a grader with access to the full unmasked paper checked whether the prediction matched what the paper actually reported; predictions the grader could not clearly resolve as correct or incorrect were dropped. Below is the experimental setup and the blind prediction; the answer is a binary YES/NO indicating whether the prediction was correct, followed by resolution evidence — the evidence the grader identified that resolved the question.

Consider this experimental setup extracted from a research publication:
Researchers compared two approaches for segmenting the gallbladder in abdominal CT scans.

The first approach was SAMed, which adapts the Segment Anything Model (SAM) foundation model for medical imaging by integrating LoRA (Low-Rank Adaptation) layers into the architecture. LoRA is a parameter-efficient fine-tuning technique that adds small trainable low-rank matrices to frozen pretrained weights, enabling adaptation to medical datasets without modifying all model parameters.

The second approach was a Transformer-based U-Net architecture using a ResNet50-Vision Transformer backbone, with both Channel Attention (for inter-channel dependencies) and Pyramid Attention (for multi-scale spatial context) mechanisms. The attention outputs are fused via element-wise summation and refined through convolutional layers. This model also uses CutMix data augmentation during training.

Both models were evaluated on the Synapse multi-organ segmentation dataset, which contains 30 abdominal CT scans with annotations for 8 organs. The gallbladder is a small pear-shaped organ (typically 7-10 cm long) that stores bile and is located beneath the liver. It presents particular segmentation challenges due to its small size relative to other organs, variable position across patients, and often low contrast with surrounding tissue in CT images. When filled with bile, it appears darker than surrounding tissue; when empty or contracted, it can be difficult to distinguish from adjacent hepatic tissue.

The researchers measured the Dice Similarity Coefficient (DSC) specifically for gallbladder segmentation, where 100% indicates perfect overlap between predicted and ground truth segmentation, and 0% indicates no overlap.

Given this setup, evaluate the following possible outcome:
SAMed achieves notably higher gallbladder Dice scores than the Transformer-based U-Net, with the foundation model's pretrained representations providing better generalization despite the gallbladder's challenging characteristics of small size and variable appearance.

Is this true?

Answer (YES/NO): YES